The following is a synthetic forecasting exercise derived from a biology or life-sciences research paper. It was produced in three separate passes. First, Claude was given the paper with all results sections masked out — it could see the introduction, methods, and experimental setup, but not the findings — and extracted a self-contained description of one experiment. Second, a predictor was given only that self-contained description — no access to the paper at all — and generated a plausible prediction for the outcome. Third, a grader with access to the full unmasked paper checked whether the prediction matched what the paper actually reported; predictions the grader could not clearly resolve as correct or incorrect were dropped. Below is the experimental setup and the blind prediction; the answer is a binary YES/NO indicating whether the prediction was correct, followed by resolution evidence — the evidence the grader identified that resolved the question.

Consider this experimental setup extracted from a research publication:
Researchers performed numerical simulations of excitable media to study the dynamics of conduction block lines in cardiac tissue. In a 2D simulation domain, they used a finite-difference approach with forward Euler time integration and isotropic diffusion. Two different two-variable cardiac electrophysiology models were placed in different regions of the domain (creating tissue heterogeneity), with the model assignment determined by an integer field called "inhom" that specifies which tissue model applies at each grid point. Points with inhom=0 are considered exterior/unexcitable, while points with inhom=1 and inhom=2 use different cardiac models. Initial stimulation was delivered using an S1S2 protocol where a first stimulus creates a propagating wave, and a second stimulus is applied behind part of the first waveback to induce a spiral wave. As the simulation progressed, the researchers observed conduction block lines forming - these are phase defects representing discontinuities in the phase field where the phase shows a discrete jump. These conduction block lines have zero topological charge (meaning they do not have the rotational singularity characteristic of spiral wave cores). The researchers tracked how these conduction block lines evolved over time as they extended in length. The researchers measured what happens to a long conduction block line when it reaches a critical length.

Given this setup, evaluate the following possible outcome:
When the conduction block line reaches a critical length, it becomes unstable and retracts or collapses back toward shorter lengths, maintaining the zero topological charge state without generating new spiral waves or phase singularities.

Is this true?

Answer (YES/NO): NO